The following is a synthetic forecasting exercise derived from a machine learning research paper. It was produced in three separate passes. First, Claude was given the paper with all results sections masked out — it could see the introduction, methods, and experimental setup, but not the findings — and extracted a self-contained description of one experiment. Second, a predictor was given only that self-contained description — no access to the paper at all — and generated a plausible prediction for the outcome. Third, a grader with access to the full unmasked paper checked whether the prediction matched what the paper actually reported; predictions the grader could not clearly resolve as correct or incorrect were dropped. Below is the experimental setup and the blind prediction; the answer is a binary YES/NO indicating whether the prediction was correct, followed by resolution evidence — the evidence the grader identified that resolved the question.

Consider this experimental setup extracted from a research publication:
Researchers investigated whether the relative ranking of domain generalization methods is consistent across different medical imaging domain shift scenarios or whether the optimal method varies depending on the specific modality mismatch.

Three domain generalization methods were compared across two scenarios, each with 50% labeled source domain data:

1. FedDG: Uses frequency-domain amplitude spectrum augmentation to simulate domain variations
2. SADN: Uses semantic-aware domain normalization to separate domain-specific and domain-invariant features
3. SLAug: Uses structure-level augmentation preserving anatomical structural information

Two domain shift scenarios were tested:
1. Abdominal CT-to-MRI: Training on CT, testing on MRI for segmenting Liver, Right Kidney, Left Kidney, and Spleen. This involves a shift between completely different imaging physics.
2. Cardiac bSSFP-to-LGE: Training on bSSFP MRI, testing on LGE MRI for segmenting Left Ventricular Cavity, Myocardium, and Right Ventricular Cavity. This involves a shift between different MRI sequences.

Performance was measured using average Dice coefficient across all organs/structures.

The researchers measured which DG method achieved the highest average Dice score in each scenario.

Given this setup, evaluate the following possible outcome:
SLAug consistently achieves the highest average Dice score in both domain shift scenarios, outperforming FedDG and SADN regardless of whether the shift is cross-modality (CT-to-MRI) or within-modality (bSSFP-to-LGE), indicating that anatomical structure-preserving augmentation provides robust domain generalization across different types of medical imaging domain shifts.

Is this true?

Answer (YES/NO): YES